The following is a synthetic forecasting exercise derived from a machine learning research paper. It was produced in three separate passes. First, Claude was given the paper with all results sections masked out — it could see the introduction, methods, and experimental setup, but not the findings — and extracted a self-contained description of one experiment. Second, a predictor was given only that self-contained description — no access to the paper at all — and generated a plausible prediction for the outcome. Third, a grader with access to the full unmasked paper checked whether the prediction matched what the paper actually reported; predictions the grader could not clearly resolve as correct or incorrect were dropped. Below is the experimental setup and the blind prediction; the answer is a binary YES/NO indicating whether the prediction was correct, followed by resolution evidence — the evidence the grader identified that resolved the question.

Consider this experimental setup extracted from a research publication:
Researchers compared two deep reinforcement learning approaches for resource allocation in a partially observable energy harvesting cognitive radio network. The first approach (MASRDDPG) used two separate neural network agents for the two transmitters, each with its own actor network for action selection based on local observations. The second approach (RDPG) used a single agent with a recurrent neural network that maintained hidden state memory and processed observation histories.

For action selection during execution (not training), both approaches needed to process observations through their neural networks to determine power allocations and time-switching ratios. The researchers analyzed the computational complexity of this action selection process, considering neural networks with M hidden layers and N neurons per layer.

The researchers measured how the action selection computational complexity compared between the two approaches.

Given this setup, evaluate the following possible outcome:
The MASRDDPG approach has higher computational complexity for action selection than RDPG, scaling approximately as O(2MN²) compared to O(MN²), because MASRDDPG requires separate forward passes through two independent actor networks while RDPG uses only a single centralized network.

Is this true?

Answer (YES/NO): NO